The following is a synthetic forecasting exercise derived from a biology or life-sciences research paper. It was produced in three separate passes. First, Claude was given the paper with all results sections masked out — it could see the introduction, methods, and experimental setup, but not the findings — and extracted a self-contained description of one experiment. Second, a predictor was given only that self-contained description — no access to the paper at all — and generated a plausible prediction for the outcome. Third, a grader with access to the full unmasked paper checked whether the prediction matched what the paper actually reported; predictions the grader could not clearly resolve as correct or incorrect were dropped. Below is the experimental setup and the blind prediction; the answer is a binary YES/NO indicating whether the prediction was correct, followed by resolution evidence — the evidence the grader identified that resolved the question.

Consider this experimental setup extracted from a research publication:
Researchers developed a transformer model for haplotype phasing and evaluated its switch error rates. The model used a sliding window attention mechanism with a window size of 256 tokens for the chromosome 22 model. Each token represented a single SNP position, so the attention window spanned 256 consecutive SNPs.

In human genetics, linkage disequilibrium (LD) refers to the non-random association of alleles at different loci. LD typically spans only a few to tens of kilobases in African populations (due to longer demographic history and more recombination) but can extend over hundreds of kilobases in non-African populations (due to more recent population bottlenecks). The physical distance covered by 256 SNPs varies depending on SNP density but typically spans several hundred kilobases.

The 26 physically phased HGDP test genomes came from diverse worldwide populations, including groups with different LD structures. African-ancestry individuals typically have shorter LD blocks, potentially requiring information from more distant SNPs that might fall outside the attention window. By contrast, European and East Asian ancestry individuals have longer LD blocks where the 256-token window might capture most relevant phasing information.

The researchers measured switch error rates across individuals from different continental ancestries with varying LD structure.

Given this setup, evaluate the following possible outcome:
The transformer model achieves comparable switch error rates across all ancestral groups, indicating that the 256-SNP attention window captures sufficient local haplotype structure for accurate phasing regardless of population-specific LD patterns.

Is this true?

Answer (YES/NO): NO